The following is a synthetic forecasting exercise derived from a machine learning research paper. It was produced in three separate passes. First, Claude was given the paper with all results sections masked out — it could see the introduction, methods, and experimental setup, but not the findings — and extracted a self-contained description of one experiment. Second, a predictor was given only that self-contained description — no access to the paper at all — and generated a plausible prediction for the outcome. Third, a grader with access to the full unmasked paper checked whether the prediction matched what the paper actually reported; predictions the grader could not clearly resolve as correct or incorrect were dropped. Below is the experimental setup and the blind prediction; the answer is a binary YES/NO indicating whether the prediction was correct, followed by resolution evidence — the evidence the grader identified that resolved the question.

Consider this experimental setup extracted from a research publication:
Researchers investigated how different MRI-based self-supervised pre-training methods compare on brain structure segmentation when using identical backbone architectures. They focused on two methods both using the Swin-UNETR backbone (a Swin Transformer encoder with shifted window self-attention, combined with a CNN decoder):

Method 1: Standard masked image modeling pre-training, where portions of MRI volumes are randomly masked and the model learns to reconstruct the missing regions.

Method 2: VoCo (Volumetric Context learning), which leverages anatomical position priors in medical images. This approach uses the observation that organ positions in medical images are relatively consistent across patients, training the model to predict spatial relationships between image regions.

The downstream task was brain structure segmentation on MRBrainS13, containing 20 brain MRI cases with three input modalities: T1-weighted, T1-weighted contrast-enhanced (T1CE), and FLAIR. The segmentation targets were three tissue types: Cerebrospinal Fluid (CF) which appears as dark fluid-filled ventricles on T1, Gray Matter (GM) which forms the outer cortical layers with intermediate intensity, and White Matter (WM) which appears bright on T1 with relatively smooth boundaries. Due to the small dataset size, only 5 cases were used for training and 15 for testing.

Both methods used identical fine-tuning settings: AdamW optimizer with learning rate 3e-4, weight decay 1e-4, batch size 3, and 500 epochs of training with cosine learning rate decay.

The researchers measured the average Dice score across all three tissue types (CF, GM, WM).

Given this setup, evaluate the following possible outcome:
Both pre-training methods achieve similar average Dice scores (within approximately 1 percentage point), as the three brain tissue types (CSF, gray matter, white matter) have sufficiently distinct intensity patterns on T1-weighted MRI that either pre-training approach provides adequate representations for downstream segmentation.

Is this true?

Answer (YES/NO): NO